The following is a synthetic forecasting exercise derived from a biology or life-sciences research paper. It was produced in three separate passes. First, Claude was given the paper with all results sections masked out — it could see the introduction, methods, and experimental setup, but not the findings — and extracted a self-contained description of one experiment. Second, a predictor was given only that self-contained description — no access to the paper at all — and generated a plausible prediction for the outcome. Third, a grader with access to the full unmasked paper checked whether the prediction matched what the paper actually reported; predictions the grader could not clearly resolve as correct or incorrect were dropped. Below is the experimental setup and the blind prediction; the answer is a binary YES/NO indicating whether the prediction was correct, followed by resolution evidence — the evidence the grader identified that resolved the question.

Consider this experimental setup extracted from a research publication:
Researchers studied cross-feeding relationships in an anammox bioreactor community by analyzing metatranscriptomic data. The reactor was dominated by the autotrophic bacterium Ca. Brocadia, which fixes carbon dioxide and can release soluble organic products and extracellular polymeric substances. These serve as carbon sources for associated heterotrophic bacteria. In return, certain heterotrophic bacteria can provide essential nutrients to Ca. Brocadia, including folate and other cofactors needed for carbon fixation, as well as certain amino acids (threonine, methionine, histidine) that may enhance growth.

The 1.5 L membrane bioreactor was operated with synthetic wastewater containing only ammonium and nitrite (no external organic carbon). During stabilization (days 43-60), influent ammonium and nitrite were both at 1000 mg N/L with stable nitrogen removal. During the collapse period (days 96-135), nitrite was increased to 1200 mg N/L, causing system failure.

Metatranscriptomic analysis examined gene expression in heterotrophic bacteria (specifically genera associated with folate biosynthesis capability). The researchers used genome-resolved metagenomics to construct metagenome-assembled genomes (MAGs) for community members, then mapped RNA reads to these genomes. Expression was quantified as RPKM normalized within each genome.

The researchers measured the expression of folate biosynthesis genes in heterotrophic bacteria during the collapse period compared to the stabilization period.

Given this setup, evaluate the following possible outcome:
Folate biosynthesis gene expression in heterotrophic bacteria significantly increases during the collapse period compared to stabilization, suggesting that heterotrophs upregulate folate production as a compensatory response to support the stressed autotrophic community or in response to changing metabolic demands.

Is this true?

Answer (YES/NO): NO